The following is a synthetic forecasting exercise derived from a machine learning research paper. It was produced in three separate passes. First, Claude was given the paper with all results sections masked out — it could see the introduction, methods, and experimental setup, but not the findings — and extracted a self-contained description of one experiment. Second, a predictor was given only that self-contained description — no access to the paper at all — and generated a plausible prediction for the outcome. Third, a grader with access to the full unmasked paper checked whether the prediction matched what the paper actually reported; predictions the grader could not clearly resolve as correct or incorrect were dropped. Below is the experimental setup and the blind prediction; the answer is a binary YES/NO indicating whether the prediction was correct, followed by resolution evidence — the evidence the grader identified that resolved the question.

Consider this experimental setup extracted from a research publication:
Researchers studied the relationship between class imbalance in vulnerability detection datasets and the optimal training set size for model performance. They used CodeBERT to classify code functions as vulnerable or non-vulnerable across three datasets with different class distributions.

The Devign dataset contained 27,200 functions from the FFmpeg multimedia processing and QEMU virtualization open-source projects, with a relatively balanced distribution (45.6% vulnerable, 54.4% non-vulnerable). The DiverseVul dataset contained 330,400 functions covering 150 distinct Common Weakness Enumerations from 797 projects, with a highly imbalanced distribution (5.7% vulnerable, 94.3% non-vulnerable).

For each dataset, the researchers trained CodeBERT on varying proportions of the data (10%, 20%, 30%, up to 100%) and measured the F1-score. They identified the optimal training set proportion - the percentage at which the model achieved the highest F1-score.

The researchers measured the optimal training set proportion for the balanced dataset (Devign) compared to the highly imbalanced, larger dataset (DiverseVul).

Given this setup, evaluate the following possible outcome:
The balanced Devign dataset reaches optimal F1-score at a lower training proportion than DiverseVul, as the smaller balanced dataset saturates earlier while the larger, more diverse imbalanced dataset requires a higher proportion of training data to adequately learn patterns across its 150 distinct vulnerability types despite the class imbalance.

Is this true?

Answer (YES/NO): NO